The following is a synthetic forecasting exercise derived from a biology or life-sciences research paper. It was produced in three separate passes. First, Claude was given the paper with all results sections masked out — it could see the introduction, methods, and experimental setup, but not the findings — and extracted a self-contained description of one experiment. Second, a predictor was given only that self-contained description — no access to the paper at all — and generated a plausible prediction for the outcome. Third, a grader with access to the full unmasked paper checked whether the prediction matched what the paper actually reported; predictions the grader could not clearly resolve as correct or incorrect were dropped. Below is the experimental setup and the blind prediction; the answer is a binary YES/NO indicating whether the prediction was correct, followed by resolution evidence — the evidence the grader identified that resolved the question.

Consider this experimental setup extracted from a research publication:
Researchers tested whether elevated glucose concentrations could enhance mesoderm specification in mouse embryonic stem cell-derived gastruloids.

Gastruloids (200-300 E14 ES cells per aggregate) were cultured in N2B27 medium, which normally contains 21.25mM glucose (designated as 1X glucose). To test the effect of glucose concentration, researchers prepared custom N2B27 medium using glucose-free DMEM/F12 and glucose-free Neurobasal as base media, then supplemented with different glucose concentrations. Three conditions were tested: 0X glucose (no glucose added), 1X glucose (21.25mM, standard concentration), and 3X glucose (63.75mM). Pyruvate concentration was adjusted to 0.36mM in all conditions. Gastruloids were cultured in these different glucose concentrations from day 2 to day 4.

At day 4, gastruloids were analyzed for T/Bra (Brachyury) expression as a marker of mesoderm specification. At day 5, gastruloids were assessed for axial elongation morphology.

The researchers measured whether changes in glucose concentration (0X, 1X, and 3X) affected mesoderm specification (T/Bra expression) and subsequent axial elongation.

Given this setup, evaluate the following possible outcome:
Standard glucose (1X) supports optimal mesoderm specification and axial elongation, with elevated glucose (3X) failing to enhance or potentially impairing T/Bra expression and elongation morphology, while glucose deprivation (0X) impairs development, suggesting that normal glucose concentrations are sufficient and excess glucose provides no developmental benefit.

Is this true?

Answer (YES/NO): NO